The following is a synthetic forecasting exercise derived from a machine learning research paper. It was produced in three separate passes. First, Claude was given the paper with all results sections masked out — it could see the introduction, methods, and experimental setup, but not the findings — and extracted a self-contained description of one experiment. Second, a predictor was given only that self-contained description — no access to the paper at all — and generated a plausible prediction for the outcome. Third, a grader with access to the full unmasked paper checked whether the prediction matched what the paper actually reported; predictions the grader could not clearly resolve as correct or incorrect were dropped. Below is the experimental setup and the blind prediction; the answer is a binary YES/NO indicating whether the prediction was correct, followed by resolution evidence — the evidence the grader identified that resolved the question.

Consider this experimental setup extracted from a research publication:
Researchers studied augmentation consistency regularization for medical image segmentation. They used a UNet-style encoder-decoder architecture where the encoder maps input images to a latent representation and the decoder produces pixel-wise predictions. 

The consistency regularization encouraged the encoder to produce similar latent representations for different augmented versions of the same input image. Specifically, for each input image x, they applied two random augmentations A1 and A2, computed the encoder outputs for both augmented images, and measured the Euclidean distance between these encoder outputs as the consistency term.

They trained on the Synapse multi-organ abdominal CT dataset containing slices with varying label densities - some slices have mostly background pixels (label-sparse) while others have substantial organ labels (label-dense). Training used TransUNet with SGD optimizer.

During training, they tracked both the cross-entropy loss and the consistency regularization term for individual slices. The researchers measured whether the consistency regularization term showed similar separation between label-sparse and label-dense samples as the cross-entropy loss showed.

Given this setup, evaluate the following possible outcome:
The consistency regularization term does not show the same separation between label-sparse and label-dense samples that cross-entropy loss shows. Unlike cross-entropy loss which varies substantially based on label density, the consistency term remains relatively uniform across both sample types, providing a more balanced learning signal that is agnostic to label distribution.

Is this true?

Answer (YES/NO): YES